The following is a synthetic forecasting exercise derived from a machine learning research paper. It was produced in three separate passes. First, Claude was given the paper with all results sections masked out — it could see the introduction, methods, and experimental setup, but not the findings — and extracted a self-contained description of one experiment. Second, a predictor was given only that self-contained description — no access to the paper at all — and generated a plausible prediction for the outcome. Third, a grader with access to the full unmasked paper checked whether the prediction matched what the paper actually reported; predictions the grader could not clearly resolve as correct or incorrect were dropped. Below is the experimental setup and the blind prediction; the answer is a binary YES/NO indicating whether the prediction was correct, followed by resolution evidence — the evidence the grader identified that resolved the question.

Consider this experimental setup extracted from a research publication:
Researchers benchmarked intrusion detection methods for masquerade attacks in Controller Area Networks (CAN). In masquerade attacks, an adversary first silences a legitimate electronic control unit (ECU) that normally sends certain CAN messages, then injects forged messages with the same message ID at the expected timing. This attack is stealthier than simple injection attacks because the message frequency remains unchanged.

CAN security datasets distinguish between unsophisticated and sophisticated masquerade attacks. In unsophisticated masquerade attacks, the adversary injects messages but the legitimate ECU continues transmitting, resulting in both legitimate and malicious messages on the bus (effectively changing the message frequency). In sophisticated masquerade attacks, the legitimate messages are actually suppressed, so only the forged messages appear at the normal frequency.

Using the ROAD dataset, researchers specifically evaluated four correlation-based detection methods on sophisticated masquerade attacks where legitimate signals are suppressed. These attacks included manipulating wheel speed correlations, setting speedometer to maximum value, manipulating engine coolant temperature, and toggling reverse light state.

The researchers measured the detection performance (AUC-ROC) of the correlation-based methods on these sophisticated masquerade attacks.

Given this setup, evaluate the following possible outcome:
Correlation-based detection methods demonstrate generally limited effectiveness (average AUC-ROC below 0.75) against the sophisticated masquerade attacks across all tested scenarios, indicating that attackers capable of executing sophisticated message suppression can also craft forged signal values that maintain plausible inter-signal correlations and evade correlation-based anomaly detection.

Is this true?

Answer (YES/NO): YES